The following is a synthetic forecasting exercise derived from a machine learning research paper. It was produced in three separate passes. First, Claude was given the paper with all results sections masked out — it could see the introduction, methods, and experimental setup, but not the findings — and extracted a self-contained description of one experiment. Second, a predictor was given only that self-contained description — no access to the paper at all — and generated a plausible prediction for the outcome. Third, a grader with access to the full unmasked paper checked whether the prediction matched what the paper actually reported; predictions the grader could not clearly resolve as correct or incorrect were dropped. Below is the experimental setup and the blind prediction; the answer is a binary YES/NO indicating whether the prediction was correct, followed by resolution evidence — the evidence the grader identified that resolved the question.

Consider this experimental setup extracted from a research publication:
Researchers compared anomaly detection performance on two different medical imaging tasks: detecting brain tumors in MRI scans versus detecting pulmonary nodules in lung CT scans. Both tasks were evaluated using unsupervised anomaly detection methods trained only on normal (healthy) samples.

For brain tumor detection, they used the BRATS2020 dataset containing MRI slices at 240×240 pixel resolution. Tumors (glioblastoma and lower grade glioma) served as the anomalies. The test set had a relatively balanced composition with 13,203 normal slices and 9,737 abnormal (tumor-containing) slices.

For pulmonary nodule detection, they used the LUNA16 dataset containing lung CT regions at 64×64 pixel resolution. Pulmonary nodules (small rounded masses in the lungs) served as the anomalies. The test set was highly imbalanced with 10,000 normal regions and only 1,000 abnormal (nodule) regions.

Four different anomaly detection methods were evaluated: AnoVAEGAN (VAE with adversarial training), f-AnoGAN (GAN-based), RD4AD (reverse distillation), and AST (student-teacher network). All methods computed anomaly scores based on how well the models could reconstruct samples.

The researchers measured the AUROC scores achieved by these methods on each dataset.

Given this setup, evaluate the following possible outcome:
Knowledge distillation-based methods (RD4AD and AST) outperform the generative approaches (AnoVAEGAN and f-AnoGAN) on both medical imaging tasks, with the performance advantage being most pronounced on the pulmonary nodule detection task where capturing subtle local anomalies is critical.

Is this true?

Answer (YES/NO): NO